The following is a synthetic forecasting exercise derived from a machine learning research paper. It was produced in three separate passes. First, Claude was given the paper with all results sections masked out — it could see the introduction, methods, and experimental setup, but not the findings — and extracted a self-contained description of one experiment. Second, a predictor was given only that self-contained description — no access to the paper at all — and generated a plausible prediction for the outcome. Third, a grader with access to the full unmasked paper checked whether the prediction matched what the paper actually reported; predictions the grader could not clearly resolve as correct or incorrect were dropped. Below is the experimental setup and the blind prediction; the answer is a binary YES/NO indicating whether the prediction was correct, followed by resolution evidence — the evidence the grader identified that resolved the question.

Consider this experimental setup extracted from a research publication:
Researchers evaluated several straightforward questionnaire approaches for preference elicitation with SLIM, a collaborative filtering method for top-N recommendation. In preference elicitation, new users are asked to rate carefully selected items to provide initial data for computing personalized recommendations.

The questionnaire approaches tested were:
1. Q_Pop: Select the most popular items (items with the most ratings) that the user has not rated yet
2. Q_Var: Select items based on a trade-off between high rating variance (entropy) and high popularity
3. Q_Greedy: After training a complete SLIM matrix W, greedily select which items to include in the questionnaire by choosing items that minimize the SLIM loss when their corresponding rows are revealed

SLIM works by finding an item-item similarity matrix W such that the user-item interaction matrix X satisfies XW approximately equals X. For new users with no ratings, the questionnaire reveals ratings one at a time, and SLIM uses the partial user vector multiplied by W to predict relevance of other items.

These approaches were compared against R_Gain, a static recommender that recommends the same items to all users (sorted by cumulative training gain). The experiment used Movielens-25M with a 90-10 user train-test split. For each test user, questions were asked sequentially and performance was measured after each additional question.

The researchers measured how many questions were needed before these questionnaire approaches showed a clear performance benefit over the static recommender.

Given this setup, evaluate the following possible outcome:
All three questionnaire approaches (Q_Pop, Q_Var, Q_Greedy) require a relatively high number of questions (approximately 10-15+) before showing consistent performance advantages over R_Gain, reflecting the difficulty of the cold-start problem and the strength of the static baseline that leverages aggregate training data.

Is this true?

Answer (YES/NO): NO